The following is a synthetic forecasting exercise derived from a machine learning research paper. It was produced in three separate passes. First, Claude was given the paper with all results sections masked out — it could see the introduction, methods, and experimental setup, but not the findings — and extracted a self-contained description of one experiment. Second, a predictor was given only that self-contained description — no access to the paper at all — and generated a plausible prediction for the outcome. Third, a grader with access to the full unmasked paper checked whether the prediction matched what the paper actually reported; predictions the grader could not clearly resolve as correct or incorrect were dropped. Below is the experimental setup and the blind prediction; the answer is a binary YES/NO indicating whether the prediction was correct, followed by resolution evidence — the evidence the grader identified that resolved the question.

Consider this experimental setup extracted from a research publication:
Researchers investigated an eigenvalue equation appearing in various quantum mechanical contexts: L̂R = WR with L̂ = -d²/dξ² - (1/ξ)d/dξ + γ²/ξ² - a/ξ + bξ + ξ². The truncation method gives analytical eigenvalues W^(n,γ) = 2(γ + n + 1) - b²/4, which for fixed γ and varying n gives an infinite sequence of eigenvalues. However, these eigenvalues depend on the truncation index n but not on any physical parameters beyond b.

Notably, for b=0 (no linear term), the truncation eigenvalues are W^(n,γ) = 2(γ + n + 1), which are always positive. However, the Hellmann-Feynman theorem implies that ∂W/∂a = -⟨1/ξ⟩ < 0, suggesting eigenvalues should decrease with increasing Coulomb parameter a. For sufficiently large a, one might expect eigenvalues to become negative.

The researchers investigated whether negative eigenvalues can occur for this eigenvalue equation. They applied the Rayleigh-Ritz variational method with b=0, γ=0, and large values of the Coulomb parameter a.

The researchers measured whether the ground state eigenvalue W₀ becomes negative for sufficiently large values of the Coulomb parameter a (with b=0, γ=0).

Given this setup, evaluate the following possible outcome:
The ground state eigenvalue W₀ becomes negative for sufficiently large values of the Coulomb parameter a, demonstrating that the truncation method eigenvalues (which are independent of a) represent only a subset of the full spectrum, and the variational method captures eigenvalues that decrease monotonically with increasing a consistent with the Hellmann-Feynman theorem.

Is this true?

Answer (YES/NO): YES